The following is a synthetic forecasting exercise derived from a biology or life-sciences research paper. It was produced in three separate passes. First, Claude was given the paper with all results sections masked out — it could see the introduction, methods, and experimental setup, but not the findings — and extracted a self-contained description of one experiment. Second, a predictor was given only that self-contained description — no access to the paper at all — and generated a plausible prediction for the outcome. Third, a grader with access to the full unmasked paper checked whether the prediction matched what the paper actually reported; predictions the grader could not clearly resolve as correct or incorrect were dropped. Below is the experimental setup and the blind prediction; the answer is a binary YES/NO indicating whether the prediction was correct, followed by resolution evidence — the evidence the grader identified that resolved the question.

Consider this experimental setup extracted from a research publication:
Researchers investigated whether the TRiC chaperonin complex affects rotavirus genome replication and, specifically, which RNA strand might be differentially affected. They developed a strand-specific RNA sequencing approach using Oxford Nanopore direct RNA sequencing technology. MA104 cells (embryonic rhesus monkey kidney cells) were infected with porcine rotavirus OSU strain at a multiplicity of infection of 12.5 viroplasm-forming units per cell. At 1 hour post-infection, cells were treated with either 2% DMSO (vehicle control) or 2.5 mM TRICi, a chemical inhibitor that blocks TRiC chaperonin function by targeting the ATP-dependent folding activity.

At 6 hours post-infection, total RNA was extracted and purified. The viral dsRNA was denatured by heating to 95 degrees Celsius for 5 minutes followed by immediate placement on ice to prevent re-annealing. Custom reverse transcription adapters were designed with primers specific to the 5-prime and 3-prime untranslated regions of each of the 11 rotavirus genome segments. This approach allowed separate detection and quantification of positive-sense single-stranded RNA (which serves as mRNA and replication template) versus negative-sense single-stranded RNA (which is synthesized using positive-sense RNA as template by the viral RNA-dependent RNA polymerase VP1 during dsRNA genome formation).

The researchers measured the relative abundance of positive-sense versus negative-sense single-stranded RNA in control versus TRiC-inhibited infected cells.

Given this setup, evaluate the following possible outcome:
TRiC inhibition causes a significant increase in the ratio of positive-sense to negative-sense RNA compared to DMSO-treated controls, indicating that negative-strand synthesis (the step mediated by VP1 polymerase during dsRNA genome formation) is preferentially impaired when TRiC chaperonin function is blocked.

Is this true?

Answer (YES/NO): YES